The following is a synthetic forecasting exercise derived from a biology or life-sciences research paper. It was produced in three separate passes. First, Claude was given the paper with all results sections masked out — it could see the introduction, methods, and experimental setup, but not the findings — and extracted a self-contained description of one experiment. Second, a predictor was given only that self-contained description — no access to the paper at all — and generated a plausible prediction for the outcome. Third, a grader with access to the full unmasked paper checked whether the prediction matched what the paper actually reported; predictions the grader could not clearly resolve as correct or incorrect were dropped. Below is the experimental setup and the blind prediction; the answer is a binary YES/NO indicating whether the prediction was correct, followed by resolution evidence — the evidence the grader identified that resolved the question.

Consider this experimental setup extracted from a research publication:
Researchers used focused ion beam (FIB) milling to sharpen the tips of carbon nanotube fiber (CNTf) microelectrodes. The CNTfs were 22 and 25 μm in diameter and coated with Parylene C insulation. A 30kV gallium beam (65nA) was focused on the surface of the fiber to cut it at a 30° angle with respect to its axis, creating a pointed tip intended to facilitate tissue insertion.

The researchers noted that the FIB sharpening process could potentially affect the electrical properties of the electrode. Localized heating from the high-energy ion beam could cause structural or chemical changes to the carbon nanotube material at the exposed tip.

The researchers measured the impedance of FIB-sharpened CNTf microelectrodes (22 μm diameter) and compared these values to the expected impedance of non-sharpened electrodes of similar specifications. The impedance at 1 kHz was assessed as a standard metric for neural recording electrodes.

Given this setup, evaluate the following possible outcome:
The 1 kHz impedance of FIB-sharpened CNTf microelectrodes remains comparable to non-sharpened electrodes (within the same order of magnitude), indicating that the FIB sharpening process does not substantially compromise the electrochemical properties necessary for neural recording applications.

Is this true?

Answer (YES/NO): NO